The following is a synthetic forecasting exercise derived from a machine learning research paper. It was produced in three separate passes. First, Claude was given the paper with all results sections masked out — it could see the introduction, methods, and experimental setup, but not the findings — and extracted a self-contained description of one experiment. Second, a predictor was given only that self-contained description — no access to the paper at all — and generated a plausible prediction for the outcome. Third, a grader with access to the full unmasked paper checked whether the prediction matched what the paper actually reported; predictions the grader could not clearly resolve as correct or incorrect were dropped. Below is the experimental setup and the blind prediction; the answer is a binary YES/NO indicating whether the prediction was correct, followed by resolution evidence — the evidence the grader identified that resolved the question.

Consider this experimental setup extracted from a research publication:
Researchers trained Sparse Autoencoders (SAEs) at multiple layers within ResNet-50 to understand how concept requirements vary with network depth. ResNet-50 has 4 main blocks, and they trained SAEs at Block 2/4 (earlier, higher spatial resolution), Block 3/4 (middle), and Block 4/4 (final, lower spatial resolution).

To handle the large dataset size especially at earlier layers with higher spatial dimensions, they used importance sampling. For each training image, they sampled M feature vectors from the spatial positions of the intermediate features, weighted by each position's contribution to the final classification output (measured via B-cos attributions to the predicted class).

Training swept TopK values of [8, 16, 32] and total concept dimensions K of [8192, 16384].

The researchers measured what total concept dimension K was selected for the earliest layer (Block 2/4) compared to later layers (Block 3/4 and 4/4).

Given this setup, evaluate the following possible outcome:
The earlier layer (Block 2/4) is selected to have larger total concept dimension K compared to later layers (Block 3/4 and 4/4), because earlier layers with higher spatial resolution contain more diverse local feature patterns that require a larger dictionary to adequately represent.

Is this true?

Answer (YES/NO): NO